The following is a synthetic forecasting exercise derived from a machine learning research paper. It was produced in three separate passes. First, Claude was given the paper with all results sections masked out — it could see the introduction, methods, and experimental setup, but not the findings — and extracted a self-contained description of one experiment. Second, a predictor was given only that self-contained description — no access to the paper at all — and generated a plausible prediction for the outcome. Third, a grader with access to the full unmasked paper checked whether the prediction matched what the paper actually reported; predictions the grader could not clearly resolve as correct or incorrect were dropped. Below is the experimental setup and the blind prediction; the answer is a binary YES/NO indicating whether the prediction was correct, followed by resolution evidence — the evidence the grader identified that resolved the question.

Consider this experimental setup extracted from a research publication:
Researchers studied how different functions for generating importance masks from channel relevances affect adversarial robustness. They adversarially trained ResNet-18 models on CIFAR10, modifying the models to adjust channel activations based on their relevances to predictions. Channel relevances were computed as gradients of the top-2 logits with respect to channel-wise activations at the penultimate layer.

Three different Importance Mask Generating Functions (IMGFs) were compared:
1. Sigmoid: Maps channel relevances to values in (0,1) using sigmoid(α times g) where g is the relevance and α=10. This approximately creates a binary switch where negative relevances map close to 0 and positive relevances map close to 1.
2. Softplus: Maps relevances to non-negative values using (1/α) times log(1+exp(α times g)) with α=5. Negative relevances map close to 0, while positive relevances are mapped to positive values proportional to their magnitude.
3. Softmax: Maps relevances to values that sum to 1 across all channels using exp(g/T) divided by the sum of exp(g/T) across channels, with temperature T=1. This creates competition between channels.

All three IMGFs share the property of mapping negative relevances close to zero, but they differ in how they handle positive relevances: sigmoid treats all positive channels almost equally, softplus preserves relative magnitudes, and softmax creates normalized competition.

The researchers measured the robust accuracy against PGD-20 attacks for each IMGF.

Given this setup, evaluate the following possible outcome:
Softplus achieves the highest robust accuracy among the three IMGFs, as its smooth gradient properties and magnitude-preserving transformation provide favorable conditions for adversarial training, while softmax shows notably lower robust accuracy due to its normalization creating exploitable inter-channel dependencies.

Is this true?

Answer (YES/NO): NO